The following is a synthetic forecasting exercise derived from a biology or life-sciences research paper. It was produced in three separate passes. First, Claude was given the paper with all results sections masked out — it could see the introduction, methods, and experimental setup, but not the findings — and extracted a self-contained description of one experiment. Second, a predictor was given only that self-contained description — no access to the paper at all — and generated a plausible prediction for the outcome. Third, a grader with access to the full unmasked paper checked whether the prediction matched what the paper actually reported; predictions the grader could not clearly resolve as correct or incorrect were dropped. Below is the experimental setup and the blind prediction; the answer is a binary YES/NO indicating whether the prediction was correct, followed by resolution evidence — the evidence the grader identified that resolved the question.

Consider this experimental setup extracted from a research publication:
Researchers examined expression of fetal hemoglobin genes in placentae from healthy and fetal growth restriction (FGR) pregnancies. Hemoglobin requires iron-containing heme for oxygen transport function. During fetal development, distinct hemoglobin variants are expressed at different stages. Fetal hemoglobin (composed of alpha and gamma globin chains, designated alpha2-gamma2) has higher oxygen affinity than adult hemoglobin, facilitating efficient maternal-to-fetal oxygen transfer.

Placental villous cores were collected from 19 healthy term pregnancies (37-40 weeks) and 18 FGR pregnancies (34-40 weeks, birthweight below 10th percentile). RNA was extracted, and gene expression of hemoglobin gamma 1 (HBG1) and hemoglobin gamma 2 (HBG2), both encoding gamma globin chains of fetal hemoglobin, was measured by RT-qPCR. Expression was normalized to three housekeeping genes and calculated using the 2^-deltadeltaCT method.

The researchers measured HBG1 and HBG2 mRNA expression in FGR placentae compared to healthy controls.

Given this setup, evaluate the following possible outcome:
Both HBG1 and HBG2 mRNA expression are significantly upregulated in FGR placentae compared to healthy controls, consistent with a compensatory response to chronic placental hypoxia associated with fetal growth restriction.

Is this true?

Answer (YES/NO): NO